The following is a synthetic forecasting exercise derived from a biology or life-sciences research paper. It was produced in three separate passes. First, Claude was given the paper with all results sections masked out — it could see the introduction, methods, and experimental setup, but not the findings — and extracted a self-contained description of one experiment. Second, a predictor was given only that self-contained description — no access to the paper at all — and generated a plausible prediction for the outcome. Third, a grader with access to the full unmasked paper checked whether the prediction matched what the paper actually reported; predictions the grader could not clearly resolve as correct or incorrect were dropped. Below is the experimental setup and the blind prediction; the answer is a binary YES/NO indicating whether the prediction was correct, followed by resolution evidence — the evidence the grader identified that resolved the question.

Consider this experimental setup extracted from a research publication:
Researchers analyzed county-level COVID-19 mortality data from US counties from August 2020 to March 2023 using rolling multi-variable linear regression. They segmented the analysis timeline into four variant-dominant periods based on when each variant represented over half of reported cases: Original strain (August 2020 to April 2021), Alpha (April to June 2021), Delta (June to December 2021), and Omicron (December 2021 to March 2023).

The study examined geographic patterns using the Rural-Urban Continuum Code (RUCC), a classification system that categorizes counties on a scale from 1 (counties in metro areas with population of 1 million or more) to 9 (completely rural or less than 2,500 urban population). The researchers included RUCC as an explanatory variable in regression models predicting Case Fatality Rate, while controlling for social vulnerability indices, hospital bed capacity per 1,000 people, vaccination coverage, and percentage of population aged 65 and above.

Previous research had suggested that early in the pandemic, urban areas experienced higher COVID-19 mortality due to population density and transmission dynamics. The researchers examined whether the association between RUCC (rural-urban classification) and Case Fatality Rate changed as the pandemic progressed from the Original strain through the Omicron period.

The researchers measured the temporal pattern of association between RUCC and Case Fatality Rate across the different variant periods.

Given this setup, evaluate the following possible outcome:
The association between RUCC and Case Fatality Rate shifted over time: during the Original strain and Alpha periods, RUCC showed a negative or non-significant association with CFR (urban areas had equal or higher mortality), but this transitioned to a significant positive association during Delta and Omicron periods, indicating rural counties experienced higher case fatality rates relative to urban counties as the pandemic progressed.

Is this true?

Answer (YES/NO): NO